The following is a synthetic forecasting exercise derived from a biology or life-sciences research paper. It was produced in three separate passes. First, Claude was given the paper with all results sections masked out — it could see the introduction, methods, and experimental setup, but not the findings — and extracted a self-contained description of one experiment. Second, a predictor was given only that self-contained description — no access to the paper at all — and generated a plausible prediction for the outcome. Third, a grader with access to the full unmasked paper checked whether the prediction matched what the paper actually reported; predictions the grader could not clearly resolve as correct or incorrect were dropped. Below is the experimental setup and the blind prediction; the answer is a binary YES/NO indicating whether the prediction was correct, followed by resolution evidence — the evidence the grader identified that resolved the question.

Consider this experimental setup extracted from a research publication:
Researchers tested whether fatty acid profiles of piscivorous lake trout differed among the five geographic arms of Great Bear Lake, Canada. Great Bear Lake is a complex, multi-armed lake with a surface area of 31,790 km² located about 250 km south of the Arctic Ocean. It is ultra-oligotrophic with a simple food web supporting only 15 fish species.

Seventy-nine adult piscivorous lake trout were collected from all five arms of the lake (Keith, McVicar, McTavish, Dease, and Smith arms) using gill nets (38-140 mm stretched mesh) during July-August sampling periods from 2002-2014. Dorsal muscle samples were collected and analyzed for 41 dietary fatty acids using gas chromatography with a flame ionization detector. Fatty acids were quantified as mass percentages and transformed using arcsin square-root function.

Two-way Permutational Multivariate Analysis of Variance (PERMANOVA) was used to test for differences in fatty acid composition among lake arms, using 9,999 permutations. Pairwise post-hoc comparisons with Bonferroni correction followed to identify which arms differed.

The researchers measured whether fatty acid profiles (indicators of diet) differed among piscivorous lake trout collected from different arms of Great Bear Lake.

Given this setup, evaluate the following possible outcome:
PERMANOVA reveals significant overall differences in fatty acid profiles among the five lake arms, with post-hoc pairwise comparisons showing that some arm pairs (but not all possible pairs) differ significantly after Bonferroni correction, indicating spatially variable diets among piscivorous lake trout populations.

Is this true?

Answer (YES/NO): YES